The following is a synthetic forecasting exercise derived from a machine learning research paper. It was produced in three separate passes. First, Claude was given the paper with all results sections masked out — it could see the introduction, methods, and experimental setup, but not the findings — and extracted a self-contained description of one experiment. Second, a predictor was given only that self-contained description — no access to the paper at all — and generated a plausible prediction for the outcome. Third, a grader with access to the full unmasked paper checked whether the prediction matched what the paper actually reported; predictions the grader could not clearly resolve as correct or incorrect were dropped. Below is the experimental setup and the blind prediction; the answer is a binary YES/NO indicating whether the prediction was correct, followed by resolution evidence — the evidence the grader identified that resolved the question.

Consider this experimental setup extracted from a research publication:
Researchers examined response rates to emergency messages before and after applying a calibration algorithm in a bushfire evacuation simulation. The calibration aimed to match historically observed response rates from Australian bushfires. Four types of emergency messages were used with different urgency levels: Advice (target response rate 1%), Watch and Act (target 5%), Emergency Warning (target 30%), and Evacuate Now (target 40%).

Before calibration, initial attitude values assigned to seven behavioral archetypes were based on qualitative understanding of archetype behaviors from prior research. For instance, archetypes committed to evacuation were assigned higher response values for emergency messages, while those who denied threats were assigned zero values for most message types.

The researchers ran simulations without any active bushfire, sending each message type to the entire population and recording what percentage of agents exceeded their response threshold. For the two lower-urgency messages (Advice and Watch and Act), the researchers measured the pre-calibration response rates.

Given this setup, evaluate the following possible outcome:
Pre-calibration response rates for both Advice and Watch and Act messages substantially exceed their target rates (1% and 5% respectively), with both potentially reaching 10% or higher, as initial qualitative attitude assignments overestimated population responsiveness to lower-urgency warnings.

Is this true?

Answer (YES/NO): YES